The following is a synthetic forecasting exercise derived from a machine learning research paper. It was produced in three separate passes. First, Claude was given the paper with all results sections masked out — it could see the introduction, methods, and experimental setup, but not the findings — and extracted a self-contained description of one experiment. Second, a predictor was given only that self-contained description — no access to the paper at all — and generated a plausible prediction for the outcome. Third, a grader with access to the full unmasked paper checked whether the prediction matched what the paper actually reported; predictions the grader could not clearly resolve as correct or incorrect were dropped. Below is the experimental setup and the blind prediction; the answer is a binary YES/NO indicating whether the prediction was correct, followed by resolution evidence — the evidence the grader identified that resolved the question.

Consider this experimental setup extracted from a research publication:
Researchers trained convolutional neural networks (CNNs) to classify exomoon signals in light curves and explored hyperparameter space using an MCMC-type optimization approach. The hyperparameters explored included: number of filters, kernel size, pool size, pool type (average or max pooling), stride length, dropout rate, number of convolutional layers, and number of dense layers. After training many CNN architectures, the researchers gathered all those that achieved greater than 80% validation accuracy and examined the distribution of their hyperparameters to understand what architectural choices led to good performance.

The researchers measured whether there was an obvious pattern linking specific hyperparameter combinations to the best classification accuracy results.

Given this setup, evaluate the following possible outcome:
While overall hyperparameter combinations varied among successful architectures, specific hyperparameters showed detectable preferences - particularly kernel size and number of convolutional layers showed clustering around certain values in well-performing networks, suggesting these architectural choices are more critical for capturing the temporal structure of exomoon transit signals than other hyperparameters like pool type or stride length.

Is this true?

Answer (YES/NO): NO